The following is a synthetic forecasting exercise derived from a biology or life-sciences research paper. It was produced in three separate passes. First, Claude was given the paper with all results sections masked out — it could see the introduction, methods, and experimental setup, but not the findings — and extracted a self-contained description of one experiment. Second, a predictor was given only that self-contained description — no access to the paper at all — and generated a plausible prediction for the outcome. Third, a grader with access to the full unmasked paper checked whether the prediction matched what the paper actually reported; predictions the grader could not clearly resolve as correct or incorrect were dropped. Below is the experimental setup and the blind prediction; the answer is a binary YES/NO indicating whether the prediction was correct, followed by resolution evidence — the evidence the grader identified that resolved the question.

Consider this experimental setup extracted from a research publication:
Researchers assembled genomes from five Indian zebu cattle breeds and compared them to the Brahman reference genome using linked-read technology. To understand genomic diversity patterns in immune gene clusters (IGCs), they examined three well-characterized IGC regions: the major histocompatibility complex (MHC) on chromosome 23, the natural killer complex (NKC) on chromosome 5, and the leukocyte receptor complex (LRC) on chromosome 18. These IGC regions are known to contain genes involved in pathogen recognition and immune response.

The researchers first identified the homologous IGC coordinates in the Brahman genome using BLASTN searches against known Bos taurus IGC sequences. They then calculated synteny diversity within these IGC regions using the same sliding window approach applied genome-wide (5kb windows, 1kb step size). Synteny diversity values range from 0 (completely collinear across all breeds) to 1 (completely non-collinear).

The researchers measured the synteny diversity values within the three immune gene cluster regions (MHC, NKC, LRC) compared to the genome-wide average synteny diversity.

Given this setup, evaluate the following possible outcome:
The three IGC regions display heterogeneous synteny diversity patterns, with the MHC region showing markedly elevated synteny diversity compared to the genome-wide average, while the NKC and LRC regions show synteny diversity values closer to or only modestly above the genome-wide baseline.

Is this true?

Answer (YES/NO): NO